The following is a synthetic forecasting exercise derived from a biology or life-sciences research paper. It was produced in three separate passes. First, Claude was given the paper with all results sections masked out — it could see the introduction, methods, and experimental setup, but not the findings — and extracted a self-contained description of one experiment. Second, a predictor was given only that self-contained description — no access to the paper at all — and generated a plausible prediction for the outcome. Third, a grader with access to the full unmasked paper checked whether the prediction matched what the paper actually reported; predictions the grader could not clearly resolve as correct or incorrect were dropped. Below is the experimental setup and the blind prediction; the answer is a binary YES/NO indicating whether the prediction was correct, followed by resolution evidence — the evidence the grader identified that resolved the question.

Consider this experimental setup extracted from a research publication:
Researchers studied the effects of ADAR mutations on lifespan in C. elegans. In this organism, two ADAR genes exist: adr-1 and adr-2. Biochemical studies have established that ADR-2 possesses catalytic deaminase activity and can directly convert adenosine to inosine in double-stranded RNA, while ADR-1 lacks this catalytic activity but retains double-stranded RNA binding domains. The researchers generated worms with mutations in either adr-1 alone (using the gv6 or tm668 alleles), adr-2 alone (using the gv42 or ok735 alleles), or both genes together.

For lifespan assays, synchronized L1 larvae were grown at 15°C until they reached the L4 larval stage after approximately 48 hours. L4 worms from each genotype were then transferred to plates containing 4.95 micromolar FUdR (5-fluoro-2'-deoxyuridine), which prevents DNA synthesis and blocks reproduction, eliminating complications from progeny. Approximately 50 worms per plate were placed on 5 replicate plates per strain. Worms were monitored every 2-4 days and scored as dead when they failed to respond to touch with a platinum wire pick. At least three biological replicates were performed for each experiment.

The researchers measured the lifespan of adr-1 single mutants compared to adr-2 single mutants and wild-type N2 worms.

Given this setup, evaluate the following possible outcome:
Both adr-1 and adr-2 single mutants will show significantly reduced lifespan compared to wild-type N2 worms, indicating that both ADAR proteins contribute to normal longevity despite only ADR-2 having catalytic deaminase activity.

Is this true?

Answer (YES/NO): NO